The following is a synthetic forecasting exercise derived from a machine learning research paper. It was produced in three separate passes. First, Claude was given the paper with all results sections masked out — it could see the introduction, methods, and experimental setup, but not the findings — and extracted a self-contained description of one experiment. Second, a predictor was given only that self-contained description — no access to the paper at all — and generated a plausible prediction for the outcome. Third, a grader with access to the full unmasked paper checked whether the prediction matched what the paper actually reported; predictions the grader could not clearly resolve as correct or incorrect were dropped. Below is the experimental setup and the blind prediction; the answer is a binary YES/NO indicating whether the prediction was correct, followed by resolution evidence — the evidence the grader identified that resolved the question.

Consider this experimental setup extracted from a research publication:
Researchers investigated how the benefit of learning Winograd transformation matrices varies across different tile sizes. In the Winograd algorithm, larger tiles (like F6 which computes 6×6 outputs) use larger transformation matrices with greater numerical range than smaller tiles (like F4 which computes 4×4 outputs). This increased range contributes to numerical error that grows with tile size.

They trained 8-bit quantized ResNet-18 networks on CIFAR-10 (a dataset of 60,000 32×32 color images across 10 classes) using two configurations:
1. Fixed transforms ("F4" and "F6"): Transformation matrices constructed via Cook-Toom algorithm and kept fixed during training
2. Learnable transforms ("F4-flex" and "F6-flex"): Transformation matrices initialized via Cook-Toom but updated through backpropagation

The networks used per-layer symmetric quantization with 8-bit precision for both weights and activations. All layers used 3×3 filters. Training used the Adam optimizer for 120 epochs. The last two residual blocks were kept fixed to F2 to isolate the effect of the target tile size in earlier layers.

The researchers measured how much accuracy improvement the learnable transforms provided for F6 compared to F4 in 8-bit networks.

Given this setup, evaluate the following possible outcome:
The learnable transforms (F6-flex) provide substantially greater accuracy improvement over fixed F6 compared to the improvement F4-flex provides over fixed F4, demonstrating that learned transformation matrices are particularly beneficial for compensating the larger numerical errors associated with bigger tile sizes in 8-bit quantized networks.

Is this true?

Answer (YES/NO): NO